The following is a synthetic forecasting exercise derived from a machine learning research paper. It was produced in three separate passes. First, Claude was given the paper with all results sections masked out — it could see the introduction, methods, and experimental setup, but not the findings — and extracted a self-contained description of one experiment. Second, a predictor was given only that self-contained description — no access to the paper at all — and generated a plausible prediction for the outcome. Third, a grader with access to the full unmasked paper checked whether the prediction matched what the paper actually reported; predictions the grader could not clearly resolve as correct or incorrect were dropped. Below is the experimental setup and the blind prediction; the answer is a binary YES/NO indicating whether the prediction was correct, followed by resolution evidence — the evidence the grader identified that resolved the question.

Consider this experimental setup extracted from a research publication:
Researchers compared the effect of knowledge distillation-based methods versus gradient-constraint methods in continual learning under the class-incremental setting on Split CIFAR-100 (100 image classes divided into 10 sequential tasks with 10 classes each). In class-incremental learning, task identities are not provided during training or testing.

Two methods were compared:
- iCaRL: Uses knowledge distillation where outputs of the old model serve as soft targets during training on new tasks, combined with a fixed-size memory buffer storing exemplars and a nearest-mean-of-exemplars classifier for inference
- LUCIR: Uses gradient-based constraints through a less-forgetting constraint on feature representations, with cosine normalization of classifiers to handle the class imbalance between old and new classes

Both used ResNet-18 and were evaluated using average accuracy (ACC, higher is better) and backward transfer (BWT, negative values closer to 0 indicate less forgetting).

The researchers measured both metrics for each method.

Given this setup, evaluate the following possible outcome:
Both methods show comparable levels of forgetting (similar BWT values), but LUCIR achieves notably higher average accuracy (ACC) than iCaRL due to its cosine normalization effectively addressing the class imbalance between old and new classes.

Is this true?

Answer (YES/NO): NO